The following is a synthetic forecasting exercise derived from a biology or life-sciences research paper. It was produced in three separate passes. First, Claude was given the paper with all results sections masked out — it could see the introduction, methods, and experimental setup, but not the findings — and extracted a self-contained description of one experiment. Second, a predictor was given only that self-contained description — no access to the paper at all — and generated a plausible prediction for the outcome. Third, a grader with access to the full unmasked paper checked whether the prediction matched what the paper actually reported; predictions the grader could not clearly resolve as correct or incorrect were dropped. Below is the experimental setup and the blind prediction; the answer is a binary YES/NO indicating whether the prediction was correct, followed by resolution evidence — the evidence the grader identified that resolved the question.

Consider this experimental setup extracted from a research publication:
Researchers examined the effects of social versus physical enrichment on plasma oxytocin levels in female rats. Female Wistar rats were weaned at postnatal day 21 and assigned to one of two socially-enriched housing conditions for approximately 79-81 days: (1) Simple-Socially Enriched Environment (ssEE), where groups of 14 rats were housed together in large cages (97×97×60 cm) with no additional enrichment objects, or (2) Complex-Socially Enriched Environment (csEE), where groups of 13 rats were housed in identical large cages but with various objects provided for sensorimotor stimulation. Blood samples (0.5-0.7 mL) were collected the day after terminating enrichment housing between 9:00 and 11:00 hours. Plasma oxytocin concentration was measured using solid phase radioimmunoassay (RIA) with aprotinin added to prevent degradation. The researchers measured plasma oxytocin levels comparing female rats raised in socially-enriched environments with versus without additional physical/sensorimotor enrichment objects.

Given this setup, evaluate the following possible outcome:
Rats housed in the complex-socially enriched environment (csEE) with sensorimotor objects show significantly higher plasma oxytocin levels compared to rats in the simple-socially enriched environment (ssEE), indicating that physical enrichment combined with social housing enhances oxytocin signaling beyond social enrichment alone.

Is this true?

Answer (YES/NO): YES